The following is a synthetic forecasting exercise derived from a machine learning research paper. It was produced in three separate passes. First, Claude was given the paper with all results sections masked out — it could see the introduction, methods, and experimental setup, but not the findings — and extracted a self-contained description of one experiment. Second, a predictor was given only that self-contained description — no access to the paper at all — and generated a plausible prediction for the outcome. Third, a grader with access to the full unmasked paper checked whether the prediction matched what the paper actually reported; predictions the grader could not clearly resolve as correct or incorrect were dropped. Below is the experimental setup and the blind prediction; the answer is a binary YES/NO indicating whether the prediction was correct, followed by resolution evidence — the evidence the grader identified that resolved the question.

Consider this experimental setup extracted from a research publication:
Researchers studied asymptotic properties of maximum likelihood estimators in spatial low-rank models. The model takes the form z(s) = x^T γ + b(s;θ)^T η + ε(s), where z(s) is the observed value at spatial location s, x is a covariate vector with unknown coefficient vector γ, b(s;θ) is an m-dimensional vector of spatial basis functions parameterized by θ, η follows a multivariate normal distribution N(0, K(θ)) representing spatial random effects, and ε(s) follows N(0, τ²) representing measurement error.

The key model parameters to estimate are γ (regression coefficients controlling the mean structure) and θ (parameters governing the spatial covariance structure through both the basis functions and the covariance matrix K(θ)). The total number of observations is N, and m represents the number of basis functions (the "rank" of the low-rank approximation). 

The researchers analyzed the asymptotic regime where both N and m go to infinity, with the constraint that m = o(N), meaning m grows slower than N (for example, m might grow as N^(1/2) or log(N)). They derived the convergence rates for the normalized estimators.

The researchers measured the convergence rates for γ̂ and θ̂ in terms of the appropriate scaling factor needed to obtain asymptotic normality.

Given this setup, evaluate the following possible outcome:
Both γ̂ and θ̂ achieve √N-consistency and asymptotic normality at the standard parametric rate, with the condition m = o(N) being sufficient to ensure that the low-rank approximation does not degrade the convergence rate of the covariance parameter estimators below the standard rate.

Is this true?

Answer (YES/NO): NO